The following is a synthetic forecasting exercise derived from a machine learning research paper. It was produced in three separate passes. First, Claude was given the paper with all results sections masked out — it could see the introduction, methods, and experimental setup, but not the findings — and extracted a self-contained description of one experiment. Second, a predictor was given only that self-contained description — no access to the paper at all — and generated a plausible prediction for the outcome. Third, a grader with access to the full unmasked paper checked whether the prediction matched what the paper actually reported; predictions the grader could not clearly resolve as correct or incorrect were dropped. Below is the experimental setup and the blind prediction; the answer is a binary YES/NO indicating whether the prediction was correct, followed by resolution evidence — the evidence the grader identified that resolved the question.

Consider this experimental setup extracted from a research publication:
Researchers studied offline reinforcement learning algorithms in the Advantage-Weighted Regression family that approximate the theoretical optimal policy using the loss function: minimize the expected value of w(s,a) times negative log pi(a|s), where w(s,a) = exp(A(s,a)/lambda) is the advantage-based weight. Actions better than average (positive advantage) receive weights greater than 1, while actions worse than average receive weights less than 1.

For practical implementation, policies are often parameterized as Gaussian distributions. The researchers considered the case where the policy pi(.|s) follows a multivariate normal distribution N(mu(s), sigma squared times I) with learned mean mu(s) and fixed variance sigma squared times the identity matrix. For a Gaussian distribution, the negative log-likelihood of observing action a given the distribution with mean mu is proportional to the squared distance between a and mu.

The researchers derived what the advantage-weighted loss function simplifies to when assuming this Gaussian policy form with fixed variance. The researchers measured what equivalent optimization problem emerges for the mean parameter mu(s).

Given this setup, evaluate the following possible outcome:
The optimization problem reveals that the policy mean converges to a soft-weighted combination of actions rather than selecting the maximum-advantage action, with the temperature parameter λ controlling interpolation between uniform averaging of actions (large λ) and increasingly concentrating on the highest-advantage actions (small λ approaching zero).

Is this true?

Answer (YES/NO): YES